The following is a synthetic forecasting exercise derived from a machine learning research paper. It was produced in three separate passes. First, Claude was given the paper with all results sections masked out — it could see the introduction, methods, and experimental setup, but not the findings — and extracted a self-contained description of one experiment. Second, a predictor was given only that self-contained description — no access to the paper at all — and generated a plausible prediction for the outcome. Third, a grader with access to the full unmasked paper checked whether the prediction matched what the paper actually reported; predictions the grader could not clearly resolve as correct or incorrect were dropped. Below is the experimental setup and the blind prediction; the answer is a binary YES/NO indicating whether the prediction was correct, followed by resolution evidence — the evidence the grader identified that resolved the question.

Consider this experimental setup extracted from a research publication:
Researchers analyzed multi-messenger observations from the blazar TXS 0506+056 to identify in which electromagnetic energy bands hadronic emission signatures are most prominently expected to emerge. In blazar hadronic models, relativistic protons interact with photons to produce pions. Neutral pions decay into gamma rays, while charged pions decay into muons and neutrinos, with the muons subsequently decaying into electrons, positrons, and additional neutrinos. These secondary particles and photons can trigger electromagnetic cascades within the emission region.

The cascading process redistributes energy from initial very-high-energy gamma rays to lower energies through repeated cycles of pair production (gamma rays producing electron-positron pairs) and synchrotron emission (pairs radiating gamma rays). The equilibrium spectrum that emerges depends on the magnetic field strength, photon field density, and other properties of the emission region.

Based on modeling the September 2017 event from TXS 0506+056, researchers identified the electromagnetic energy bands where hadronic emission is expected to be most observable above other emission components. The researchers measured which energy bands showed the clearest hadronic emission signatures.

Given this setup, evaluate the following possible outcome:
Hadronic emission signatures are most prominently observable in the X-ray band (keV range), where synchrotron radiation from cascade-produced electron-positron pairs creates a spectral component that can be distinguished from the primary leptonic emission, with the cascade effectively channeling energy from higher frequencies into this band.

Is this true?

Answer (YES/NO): NO